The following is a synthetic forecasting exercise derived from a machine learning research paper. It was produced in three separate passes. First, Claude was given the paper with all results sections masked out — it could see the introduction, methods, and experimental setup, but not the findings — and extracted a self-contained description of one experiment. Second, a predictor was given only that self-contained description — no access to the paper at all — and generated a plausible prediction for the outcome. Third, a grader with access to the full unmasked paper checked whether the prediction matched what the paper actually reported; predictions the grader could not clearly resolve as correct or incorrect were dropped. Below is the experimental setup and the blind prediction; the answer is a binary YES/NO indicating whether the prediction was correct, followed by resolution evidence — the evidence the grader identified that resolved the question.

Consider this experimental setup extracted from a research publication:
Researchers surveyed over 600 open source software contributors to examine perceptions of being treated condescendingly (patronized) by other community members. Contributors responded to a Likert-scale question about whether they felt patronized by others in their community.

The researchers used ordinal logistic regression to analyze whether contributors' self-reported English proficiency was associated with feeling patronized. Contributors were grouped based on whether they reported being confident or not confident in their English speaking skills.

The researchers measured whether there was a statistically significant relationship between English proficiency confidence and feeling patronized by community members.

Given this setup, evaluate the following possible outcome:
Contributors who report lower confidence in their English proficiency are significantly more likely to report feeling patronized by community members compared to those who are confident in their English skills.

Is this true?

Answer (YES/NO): YES